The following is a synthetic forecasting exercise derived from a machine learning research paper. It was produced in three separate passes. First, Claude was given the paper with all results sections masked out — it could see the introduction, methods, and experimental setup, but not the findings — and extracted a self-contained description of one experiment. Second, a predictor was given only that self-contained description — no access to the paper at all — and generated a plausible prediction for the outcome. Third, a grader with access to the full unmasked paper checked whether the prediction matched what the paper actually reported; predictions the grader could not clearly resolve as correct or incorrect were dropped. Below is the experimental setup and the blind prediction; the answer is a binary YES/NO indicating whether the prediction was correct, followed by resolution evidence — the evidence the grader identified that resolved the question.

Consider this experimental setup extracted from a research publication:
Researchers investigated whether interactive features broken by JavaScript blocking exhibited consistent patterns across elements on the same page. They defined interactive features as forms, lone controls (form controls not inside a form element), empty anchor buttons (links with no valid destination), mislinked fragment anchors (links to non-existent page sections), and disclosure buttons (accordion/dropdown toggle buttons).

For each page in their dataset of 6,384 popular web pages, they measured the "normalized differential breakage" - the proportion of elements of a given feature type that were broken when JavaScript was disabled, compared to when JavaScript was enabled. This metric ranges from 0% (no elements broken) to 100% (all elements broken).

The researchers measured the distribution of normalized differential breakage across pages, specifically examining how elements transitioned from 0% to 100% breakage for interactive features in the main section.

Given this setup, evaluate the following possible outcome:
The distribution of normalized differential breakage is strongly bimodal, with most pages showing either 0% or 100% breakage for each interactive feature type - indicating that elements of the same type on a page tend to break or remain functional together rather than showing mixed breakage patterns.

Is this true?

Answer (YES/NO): YES